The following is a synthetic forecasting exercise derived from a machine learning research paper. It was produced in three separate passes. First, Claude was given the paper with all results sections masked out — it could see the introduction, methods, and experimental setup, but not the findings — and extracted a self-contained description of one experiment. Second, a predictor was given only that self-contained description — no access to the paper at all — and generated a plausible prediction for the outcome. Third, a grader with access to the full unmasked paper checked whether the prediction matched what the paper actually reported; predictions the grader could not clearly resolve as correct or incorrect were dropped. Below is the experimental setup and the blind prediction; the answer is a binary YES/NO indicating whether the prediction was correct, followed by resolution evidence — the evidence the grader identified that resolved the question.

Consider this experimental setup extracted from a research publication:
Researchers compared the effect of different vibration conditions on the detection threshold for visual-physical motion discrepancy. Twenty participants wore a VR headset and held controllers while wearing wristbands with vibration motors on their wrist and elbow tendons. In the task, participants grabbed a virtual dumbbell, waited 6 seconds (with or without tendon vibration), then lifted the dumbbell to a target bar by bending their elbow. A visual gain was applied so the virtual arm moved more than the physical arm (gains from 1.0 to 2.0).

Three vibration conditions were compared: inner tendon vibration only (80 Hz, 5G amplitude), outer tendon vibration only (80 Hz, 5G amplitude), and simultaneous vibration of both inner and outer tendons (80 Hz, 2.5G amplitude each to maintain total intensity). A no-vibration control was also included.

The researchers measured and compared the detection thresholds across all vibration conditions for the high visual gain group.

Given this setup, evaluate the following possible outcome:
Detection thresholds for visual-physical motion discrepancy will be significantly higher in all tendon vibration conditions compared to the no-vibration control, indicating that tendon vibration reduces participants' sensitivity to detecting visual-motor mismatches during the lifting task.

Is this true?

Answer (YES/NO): NO